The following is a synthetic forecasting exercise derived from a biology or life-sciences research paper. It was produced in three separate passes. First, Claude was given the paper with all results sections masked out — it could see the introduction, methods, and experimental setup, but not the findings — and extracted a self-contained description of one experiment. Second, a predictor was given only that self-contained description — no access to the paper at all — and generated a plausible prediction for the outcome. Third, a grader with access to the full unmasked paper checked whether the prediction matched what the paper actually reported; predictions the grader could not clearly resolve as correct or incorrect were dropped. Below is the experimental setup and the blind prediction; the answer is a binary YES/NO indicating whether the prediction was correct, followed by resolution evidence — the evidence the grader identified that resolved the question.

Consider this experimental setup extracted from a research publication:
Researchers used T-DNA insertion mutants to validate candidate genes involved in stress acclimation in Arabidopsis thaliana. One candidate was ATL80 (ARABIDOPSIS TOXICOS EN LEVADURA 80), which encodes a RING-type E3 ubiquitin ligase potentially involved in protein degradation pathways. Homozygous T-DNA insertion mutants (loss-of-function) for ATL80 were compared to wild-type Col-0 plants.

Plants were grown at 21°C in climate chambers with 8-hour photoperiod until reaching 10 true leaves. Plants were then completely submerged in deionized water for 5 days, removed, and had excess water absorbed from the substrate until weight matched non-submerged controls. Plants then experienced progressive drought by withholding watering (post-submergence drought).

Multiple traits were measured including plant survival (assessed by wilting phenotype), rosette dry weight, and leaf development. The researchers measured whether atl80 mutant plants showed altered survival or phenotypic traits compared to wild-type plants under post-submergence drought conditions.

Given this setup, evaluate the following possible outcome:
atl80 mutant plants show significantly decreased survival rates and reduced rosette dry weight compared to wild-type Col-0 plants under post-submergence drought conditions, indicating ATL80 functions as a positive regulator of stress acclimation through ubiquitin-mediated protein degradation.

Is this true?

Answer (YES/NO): YES